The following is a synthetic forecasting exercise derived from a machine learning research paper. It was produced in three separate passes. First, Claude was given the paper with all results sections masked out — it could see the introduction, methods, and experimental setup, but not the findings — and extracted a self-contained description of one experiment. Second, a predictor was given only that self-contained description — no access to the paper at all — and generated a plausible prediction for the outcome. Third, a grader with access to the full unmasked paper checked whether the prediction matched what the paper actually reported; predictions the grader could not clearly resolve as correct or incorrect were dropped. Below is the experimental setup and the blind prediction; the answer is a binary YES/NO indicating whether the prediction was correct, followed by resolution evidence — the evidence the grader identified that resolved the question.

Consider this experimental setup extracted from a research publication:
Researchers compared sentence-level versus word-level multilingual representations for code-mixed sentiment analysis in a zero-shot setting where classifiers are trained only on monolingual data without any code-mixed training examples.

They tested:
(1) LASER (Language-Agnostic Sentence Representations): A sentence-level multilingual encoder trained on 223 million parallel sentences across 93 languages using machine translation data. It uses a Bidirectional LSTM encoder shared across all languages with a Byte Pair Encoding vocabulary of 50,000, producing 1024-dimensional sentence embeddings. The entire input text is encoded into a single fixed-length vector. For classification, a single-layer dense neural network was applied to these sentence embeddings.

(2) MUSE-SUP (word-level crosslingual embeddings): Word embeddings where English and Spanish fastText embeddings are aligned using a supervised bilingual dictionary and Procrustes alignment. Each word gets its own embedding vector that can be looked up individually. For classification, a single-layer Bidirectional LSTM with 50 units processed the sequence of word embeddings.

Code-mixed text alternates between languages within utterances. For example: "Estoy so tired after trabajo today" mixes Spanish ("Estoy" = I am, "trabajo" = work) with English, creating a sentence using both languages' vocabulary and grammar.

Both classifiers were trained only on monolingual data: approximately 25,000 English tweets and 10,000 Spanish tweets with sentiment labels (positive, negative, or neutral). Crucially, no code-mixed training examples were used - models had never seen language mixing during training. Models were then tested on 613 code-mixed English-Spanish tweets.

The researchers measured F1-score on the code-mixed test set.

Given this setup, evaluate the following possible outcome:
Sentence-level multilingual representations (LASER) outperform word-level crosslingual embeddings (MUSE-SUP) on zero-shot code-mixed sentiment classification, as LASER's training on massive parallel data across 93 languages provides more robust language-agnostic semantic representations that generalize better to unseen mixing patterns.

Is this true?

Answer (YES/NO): YES